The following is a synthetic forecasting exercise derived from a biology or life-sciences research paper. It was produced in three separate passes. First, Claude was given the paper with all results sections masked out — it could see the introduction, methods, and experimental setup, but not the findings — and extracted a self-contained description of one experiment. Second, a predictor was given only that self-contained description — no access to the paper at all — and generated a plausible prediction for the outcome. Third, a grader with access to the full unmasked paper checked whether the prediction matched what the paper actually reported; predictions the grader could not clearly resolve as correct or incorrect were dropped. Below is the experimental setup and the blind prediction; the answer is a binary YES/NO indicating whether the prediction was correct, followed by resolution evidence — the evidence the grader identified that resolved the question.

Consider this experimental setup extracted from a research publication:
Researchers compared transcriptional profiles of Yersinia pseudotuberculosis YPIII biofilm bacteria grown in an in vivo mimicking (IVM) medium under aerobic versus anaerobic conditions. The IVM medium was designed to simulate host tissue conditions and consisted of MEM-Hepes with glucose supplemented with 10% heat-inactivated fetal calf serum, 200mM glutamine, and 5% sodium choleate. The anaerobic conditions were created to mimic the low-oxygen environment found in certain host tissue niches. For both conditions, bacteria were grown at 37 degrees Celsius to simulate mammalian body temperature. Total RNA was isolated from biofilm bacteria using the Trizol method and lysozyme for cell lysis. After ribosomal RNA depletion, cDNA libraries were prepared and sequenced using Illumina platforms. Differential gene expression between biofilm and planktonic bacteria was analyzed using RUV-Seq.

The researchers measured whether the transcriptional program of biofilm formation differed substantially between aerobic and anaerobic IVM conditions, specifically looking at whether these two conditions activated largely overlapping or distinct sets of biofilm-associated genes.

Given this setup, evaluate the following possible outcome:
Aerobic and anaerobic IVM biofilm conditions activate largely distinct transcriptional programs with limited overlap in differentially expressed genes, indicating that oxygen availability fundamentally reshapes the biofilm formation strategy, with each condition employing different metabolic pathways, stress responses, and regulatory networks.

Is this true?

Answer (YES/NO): YES